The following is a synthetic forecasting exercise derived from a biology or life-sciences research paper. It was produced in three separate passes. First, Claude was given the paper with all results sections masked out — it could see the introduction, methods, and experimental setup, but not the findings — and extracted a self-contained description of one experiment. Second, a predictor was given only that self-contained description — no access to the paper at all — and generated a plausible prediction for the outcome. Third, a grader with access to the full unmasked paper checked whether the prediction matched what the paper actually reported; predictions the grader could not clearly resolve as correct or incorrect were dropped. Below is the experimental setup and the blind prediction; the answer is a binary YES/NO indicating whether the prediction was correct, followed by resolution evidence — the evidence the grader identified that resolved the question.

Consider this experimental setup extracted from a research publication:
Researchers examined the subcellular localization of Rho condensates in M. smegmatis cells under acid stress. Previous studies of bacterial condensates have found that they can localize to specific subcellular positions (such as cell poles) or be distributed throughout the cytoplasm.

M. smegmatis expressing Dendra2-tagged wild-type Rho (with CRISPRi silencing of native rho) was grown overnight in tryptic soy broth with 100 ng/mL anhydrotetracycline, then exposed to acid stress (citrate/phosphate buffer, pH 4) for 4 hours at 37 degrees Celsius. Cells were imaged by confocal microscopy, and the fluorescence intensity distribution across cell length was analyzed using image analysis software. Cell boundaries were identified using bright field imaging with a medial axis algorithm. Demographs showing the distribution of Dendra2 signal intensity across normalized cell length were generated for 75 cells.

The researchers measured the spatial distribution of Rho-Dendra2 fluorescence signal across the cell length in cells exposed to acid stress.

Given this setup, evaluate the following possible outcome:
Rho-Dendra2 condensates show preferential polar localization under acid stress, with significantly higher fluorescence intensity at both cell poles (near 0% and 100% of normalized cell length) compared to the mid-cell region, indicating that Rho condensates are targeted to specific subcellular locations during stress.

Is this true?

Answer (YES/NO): NO